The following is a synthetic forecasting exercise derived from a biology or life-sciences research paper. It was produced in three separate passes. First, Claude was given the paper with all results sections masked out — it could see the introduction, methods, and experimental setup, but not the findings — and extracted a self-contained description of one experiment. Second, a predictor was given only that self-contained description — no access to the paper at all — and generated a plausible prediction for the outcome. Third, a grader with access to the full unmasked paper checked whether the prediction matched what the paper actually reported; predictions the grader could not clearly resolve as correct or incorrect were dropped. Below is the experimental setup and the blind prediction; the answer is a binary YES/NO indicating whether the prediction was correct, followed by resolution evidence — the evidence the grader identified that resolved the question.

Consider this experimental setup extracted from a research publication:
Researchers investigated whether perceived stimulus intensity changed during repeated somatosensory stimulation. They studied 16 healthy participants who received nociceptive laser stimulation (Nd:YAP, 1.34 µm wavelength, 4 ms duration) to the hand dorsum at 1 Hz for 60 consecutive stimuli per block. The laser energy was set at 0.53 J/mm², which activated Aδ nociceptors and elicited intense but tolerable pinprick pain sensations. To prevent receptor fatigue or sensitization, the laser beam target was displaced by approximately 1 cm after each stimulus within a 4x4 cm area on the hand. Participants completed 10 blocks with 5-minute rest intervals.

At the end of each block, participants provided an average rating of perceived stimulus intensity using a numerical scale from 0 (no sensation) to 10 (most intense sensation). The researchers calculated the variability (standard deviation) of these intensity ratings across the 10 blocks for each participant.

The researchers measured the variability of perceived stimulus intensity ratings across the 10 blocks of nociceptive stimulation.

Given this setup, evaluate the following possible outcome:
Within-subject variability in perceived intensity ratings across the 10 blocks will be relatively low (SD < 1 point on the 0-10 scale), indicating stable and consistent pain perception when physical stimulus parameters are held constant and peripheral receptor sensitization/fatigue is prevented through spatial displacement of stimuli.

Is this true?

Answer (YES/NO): YES